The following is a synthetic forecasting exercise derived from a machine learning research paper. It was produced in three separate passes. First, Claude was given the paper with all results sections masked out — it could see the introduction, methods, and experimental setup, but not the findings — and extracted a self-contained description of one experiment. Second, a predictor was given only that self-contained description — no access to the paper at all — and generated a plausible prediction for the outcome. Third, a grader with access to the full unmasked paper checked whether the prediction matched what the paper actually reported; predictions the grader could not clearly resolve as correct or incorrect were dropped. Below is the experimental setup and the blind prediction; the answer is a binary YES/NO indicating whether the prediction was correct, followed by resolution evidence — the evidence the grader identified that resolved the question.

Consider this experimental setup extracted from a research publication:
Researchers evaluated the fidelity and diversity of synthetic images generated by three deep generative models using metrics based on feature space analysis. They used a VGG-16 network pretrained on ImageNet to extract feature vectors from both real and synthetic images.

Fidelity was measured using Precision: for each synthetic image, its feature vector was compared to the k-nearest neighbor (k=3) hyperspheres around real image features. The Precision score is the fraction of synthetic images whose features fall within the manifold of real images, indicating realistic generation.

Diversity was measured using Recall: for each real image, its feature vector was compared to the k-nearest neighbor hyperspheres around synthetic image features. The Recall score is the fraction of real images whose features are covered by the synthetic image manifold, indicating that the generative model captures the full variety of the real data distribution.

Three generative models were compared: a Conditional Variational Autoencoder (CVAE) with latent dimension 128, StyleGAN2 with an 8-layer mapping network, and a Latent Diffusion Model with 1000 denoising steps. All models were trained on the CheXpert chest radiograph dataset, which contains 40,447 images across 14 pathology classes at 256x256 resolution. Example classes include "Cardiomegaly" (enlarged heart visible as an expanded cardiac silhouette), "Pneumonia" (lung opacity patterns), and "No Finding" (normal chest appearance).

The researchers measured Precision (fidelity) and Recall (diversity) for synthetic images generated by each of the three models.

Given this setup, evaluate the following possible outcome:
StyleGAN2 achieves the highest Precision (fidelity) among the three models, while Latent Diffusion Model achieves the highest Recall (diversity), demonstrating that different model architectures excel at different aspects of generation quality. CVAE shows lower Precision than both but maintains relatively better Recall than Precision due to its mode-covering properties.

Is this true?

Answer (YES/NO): NO